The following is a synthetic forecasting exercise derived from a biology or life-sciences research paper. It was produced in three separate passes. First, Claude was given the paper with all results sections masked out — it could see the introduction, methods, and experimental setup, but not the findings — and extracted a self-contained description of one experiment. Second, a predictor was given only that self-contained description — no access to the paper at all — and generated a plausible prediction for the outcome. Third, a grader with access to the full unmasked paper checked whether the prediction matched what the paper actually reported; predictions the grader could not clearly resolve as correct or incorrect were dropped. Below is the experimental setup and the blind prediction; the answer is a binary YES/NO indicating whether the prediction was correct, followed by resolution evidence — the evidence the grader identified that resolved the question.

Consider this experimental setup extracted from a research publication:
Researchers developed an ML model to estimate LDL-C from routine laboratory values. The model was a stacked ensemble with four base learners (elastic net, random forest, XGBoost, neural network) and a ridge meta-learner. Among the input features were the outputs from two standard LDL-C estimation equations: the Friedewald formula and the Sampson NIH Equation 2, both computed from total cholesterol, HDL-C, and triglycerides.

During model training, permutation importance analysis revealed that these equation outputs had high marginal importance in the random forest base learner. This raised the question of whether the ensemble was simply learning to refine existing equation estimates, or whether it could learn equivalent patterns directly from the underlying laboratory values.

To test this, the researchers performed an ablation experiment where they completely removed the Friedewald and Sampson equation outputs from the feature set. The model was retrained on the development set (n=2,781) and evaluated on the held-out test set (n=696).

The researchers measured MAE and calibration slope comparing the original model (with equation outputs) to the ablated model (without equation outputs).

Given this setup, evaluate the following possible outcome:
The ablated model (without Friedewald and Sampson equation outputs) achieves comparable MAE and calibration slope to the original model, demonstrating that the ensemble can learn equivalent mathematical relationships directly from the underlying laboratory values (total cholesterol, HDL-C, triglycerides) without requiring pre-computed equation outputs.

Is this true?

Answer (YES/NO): YES